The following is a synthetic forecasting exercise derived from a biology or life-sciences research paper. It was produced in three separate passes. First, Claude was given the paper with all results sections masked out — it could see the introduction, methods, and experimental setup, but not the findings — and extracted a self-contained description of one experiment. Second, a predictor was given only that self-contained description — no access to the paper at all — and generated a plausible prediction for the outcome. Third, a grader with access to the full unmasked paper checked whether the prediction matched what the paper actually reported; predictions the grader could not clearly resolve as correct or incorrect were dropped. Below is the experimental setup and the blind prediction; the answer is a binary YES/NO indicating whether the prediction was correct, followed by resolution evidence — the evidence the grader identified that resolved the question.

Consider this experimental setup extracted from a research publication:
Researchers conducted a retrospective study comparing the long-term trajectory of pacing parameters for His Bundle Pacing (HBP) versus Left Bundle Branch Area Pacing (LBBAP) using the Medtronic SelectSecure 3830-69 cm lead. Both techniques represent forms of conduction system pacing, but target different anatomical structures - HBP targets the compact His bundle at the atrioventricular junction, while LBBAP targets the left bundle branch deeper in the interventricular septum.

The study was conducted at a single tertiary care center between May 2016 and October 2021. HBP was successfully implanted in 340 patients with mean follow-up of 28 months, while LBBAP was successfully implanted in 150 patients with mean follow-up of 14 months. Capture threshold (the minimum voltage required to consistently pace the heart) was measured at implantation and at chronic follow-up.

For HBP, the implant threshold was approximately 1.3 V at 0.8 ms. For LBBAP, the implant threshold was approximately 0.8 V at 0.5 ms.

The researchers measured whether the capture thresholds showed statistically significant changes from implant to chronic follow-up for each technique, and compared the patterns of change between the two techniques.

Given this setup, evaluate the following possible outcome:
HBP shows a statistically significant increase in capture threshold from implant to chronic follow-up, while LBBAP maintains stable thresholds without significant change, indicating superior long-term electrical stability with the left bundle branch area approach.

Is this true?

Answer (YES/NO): YES